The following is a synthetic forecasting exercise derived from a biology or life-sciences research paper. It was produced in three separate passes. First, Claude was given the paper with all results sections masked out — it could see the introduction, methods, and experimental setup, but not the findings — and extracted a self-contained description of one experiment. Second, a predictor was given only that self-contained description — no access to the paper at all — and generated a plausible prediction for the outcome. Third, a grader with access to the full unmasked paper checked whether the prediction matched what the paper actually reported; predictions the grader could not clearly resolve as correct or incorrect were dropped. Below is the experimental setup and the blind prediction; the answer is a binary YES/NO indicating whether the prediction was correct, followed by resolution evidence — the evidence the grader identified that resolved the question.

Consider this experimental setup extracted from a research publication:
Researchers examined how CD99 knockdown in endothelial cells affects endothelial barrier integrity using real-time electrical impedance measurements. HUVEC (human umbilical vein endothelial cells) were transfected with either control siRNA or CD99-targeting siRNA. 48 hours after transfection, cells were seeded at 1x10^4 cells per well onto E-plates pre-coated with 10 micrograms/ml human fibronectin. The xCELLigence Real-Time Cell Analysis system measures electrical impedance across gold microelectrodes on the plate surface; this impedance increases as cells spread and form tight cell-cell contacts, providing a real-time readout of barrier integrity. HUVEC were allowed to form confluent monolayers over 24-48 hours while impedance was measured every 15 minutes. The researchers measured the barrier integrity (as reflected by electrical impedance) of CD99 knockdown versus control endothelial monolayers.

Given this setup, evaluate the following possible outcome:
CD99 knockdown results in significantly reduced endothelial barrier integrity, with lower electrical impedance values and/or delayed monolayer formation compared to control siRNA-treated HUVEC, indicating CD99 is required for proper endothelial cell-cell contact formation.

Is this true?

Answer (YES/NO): NO